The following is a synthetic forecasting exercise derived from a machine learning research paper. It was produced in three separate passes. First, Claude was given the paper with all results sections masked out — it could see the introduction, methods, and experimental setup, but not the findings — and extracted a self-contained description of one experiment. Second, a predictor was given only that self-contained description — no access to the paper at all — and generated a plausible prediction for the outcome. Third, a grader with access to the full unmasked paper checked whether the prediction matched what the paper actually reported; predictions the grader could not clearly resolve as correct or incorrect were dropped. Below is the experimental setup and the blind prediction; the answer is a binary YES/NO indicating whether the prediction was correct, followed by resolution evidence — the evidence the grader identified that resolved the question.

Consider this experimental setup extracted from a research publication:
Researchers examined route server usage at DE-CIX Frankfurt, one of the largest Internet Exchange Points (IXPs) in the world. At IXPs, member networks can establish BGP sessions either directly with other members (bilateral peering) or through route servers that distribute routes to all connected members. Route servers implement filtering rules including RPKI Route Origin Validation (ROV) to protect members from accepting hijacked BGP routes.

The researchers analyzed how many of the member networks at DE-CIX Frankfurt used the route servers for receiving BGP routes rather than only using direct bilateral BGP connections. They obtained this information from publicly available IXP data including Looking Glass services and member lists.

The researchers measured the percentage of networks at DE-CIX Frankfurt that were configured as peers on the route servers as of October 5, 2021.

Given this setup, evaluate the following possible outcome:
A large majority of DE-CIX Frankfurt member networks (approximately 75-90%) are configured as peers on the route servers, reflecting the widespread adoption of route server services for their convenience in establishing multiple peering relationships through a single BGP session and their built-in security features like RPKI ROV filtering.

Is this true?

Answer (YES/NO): YES